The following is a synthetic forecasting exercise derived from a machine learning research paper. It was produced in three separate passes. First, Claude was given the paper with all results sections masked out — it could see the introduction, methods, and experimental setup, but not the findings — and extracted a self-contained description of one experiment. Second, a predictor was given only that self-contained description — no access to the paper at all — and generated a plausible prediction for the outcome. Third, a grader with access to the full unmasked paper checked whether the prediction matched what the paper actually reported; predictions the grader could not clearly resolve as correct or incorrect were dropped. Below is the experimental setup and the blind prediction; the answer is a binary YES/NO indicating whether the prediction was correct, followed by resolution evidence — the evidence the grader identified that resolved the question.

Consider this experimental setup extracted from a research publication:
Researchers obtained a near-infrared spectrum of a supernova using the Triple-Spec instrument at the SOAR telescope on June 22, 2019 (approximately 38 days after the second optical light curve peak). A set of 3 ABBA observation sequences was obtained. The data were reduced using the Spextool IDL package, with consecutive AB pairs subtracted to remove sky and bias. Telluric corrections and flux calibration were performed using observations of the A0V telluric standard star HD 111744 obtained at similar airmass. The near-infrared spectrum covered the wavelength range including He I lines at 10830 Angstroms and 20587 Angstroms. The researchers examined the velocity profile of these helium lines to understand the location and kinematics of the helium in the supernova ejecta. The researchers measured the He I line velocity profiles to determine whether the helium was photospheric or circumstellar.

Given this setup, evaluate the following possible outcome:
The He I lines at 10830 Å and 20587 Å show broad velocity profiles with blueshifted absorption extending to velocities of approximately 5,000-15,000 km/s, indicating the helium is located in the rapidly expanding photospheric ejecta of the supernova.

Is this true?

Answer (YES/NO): YES